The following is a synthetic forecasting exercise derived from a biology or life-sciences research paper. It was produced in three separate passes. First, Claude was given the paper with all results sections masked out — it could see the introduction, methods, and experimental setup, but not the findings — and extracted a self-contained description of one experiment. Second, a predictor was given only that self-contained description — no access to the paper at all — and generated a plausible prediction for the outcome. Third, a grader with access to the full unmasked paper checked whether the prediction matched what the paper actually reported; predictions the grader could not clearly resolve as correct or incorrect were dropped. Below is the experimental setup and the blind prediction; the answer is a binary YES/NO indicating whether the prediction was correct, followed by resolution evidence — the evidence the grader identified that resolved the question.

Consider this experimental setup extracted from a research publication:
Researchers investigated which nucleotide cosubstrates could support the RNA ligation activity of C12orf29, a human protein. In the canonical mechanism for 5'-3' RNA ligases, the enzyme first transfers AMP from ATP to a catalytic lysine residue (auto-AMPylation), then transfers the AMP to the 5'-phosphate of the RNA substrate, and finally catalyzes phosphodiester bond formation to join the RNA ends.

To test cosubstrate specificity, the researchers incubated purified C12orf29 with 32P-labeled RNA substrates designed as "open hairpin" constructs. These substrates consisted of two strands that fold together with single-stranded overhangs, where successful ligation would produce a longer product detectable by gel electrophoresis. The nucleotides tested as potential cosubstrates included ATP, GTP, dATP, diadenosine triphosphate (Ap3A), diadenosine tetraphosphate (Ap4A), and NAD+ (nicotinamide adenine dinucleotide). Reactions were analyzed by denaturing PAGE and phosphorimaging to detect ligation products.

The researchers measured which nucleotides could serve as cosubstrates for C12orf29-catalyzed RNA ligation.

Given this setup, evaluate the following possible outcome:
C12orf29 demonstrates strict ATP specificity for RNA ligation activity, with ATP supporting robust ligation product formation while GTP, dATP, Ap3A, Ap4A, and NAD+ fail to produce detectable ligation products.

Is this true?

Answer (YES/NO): NO